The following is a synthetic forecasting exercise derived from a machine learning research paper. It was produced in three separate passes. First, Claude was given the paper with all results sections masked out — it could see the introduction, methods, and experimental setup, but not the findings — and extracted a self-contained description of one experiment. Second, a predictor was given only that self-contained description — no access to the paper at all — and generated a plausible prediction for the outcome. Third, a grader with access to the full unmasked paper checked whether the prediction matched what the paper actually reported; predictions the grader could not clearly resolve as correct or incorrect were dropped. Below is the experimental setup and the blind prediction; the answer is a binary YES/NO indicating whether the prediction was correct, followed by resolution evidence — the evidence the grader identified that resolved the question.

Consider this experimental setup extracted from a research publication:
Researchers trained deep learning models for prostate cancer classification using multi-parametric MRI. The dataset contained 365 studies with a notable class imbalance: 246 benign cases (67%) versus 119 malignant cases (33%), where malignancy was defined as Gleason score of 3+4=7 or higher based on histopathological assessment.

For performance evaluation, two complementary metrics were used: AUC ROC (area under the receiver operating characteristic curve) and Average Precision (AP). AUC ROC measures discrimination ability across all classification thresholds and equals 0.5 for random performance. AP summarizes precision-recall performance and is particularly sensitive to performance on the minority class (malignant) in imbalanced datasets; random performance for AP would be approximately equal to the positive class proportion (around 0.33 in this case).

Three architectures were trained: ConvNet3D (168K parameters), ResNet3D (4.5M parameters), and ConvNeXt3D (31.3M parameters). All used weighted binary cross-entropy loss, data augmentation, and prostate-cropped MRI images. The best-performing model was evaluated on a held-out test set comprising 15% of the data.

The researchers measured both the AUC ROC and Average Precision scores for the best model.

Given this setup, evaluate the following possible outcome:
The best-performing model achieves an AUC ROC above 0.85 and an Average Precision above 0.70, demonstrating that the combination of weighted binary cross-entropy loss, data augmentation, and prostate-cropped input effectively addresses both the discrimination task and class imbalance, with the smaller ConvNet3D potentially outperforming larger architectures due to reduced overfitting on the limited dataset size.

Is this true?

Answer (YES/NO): NO